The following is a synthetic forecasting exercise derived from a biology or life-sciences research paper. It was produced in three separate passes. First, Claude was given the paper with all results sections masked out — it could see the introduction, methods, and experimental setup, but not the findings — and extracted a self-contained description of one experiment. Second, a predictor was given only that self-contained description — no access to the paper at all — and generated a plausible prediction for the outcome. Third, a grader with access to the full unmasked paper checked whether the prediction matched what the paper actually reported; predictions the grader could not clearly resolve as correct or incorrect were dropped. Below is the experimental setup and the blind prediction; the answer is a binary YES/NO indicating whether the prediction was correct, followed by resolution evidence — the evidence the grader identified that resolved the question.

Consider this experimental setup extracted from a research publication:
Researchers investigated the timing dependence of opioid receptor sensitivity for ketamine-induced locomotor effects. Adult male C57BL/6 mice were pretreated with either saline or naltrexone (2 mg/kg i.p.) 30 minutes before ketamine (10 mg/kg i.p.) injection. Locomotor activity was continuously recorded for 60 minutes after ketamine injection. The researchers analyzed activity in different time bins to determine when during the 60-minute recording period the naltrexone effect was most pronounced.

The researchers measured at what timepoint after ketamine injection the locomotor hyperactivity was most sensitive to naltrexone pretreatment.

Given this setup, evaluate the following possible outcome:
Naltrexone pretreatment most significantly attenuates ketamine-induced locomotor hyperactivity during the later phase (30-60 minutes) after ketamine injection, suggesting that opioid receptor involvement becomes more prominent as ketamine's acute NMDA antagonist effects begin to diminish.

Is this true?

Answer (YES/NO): NO